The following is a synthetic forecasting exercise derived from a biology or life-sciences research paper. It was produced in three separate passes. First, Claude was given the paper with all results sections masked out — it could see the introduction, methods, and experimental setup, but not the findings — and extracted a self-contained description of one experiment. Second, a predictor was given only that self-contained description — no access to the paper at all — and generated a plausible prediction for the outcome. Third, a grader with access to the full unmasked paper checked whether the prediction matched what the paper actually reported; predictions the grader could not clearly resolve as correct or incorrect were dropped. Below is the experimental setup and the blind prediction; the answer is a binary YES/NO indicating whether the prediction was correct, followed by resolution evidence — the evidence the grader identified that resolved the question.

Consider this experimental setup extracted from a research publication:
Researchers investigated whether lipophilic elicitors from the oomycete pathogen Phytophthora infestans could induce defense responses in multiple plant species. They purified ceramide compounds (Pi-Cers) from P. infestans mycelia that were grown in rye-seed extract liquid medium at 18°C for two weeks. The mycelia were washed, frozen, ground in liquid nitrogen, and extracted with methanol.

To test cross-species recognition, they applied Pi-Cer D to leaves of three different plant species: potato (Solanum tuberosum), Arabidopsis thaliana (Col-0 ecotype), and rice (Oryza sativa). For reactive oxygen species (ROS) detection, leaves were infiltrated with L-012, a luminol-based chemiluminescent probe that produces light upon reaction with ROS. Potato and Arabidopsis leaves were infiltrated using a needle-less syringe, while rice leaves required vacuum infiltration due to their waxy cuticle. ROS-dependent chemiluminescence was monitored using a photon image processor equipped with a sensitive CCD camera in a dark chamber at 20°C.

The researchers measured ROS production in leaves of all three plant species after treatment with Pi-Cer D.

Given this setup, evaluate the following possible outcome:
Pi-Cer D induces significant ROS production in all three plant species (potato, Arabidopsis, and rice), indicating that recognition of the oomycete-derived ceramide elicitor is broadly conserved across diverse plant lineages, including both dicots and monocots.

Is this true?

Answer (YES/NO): YES